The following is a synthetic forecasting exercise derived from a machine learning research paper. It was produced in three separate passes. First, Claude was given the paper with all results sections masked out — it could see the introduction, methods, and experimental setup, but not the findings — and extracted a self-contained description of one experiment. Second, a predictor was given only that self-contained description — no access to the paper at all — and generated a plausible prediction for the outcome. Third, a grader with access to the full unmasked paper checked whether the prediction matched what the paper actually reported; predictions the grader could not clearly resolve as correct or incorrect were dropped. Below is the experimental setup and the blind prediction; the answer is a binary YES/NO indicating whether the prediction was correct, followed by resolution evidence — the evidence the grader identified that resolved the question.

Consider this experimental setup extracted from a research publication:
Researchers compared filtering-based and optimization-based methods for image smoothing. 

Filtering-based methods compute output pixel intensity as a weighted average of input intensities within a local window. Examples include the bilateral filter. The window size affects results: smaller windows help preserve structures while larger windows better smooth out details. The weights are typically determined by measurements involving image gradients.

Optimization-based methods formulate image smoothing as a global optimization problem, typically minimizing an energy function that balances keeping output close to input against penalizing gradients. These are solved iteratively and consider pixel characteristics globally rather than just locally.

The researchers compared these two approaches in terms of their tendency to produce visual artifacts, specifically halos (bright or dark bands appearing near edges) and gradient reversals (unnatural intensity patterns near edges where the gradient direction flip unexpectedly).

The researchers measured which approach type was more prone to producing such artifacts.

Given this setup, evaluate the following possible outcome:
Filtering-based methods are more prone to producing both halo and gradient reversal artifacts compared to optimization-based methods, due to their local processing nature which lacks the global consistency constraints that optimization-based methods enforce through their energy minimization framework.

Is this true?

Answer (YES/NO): YES